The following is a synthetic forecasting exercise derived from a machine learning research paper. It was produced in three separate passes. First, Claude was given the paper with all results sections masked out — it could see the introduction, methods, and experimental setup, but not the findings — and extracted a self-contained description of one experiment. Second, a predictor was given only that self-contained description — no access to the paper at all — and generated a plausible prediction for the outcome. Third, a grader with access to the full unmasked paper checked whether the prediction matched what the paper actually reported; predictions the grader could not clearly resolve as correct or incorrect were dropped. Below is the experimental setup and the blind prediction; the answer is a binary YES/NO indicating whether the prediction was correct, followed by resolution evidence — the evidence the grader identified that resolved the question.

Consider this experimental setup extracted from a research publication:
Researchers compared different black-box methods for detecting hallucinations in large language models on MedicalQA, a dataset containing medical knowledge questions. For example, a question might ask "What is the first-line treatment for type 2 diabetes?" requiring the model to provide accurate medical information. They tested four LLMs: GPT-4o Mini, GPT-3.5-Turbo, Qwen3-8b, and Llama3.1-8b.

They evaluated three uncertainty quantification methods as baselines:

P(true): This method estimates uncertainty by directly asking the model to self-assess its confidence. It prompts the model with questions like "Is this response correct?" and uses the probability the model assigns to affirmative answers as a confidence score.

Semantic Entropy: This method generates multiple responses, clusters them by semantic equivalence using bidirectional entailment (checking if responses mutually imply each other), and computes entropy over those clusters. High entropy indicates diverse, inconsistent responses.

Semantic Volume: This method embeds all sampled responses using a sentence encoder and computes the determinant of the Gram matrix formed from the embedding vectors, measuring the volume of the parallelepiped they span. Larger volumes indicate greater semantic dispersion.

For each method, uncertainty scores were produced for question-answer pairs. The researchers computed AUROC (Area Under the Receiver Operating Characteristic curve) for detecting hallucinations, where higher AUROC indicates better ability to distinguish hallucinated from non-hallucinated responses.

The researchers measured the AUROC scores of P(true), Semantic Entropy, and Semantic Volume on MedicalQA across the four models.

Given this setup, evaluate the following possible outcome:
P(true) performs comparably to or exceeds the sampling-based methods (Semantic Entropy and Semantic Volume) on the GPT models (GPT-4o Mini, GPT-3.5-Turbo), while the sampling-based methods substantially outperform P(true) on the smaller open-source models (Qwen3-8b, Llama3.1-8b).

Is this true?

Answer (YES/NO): NO